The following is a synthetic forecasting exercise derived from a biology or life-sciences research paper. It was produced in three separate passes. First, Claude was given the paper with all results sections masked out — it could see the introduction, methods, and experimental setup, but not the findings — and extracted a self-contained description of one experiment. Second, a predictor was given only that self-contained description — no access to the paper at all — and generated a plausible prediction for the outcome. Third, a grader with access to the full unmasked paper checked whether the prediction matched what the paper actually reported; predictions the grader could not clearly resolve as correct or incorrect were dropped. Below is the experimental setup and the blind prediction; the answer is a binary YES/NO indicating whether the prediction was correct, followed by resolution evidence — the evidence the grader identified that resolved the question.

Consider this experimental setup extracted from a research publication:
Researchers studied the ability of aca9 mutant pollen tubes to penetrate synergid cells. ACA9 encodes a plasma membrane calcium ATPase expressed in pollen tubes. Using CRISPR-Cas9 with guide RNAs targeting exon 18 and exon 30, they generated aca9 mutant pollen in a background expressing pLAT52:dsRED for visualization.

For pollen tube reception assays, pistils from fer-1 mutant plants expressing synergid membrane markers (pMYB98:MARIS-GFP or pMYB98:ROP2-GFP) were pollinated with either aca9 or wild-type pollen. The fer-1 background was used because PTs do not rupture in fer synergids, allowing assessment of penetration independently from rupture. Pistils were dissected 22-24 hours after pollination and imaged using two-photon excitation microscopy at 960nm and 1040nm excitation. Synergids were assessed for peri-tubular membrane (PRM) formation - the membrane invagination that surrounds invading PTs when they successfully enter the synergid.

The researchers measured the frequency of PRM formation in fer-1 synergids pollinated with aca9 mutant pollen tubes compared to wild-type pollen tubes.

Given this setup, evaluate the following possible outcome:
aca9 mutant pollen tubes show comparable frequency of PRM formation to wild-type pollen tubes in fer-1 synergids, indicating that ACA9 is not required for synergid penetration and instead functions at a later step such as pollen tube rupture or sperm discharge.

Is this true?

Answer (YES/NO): NO